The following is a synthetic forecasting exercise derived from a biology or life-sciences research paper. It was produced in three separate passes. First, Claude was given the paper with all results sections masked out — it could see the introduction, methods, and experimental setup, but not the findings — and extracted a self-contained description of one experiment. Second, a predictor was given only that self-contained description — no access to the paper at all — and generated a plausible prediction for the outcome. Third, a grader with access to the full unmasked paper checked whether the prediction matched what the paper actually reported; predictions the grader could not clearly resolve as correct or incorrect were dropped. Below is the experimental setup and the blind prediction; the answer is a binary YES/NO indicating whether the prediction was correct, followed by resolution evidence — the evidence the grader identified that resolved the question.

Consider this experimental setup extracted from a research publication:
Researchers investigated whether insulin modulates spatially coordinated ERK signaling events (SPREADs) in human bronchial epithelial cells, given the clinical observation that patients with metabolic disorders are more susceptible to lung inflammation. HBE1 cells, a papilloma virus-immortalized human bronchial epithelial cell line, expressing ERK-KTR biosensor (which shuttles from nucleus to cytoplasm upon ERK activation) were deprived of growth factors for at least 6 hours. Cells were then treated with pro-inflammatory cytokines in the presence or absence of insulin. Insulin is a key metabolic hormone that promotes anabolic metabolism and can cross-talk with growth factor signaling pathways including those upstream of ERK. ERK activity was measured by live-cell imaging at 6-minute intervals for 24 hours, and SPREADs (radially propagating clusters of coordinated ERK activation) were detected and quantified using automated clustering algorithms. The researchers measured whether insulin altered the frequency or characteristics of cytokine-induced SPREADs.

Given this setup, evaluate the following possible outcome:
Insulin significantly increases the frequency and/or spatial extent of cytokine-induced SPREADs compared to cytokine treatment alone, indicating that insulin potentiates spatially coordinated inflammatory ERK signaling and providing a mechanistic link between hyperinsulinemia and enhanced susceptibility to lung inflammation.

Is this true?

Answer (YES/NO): YES